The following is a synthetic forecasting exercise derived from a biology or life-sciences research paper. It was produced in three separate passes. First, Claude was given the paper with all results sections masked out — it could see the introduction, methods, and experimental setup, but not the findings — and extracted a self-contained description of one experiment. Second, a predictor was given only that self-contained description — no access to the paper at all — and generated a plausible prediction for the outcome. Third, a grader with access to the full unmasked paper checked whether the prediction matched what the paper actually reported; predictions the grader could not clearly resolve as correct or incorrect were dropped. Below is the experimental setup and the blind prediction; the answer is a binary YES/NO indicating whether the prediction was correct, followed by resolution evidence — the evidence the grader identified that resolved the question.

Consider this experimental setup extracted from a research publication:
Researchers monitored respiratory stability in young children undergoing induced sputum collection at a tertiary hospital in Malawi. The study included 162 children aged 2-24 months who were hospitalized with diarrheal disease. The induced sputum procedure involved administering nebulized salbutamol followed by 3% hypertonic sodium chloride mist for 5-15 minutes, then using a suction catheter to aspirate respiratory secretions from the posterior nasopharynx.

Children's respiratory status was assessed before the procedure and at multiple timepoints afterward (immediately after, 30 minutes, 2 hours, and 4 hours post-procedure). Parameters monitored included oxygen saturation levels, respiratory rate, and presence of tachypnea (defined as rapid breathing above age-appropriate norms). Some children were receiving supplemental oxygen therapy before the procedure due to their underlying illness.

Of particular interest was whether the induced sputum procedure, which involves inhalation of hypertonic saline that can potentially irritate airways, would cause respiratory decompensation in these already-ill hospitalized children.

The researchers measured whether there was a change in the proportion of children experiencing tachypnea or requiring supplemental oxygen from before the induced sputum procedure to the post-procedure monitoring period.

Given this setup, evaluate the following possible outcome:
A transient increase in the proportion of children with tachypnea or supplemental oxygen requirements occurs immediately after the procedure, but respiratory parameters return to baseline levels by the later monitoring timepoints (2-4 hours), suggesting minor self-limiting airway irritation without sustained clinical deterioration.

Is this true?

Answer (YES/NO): NO